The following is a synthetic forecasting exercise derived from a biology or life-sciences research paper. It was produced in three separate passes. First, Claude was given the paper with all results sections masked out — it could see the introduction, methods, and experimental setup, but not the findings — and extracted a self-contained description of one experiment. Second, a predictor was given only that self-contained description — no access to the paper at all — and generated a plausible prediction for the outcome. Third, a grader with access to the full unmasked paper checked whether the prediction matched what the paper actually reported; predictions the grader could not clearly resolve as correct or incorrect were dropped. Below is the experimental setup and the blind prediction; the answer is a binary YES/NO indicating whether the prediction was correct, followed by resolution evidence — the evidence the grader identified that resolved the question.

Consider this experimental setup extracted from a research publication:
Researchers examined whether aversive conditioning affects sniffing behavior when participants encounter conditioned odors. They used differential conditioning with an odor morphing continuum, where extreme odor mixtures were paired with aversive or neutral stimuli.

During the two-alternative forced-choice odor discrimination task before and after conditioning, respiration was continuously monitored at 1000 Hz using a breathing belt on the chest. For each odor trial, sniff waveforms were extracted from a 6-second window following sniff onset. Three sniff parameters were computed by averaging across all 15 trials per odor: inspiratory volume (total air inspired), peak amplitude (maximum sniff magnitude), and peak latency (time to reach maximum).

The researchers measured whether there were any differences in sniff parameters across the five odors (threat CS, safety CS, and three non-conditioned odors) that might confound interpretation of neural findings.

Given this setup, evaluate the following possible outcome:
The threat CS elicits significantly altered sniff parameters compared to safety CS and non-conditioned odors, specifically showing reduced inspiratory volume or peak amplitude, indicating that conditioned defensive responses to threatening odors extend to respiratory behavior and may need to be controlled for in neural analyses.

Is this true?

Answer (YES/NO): NO